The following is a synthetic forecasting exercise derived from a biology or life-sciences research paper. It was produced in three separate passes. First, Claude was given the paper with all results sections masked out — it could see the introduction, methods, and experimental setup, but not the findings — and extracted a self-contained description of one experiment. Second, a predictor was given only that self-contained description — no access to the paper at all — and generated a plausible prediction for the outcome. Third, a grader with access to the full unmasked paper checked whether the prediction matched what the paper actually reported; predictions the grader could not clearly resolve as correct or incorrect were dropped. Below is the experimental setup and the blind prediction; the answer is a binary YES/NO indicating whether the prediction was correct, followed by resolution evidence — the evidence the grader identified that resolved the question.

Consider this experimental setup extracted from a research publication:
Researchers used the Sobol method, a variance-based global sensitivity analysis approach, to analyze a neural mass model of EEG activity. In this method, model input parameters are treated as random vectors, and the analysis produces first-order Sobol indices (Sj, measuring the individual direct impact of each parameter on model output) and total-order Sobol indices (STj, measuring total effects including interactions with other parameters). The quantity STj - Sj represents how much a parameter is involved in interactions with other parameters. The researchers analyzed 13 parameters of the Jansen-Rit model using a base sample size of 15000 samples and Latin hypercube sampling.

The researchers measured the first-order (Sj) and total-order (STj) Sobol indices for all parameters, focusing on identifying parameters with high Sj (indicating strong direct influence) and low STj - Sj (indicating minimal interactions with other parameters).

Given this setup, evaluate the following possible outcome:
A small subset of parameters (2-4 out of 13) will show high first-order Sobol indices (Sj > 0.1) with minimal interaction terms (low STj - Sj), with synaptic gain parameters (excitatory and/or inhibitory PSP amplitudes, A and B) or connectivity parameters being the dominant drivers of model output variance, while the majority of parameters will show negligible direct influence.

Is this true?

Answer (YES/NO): NO